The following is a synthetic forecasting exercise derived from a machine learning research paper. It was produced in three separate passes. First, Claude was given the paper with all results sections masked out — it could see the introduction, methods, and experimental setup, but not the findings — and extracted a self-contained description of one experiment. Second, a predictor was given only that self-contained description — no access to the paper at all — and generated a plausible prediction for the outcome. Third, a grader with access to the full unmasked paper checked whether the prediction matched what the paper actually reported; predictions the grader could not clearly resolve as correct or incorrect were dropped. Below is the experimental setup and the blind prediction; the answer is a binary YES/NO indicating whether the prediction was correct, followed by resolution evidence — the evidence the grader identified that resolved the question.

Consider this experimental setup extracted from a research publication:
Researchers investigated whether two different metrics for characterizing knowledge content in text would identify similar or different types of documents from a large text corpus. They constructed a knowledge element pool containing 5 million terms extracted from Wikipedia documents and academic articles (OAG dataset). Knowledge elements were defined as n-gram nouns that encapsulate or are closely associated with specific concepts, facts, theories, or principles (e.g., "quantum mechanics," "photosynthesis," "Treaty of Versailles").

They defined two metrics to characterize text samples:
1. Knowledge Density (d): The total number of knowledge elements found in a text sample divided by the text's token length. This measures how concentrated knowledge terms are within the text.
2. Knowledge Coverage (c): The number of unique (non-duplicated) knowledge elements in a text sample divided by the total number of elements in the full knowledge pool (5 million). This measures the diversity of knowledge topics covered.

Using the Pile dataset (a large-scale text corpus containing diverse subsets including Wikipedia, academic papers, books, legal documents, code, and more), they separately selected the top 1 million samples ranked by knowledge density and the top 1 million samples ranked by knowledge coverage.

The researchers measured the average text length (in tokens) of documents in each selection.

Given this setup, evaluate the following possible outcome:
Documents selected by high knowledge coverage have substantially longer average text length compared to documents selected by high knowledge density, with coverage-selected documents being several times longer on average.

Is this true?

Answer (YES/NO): NO